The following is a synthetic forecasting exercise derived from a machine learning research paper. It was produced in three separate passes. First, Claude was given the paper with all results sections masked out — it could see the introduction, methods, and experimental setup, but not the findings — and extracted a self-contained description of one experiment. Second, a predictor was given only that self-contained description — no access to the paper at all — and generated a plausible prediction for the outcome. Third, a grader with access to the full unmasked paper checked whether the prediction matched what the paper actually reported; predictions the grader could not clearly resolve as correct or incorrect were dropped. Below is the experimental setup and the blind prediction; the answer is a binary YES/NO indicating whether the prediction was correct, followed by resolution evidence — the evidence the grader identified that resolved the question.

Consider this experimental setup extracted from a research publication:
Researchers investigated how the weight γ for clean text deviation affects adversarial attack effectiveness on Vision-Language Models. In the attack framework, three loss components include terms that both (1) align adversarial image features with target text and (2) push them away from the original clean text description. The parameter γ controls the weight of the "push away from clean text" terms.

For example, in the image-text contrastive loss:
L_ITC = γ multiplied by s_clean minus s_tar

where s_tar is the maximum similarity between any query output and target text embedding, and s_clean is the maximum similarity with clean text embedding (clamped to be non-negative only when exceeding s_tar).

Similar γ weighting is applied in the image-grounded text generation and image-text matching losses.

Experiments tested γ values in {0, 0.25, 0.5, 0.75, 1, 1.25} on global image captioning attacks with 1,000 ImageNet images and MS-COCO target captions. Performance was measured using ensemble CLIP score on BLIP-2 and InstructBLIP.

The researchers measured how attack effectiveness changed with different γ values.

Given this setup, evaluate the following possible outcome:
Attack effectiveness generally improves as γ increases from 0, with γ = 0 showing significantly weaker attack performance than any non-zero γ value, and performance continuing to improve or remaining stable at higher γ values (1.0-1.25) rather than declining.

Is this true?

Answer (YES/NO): NO